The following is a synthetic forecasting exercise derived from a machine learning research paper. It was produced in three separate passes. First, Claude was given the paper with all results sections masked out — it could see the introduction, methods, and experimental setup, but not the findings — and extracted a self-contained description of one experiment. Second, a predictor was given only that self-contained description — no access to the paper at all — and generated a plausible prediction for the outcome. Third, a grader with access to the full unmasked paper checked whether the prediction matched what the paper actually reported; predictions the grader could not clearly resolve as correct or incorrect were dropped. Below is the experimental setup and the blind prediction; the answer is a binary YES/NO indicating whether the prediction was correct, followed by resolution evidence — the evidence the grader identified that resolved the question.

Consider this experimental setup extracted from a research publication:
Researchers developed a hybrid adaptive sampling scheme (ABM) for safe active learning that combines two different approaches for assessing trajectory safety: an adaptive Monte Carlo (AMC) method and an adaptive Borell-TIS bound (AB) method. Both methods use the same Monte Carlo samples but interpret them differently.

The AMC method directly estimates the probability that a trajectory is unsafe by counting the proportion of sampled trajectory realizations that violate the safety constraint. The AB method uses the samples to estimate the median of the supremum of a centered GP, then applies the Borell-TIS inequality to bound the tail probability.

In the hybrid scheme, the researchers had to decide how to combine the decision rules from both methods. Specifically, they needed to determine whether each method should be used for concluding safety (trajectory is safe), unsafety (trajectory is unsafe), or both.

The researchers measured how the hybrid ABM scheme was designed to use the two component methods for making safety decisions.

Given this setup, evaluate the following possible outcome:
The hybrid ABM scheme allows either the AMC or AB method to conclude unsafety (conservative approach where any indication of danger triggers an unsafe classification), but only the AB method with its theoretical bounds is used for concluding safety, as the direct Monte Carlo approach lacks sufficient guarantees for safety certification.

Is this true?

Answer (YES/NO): NO